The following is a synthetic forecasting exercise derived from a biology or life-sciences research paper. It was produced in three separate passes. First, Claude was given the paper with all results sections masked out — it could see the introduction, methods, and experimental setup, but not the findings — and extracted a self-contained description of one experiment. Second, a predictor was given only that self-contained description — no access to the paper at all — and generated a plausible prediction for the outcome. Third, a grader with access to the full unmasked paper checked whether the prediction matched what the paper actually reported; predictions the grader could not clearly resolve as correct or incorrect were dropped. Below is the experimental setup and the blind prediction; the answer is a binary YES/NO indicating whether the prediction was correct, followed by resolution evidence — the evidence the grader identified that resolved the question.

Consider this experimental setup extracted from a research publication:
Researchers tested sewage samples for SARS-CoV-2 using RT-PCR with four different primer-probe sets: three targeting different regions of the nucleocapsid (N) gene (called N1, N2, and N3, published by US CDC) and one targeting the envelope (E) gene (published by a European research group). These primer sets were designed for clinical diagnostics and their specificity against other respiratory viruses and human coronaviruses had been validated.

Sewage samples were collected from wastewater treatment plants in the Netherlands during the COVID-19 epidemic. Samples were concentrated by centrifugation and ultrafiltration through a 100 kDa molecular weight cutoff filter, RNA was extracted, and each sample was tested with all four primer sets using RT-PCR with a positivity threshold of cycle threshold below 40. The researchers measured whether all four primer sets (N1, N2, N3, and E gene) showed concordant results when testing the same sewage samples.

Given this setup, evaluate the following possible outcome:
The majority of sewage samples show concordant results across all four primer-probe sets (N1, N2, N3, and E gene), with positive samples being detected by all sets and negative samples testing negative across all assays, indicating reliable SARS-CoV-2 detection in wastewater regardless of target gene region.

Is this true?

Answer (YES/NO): NO